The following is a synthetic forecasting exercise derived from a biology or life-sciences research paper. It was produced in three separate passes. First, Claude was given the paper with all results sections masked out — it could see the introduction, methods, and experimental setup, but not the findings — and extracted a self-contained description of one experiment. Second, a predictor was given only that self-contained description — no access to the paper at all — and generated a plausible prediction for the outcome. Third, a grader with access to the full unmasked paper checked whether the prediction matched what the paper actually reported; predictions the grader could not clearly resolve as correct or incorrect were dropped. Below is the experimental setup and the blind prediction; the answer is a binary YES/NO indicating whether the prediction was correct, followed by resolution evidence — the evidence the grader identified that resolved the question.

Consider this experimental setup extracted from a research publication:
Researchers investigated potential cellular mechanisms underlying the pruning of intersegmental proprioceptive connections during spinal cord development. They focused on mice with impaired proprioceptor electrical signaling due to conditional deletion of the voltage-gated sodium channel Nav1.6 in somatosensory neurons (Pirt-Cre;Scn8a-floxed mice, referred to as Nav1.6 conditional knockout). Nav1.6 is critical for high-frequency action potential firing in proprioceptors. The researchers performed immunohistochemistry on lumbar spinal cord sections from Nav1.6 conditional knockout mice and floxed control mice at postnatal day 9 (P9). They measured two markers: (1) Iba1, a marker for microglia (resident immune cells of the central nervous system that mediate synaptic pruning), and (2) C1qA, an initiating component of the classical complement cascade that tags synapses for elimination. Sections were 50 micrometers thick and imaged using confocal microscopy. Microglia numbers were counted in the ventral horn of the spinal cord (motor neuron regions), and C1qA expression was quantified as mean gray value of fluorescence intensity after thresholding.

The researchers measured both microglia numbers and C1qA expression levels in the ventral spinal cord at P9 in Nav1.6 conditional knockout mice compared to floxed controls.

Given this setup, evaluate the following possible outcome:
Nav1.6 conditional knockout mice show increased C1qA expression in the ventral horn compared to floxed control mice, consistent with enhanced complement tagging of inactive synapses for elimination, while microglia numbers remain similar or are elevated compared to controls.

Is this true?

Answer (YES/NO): NO